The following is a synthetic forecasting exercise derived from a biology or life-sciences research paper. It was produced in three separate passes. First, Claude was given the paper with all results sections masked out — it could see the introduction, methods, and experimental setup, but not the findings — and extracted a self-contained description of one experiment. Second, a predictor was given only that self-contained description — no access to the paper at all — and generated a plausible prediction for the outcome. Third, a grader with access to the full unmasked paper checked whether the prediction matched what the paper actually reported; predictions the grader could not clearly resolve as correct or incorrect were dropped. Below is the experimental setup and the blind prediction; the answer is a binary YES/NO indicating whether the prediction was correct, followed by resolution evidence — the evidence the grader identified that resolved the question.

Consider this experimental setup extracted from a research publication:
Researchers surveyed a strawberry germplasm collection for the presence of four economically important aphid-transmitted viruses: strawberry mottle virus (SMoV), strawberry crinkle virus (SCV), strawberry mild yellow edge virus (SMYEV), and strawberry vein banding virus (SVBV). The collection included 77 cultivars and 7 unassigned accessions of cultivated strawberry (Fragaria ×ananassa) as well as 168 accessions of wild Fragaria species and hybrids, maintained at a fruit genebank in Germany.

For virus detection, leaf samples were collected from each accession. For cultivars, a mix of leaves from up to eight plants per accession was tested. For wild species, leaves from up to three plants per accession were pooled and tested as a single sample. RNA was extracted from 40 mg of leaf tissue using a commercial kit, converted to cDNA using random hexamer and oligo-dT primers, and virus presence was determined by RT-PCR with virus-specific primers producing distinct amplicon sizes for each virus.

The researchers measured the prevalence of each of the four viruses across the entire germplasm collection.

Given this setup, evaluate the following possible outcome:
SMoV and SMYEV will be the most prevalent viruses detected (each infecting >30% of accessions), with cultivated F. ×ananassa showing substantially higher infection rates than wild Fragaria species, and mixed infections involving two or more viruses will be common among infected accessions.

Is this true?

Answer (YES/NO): NO